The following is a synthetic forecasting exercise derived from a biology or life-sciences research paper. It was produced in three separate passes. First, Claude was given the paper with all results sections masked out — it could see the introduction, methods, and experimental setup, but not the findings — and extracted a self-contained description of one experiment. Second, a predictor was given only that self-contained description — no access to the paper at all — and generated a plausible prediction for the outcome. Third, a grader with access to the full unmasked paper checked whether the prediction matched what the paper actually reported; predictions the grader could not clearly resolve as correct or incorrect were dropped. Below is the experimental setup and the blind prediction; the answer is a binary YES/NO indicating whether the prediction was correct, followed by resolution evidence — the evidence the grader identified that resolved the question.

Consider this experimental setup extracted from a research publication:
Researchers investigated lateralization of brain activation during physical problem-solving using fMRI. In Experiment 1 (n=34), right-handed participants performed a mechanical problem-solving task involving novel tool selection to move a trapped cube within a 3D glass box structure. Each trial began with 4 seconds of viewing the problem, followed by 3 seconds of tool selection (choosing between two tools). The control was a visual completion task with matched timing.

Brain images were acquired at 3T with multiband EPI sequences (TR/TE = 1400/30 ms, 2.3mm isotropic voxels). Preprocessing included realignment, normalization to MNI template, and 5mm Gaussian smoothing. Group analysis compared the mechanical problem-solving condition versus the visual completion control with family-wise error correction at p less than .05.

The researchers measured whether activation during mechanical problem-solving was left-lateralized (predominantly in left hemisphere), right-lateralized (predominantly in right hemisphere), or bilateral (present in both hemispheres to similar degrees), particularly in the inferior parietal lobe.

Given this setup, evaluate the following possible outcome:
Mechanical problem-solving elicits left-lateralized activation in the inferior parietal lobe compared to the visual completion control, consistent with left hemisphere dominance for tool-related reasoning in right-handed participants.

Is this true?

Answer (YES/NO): YES